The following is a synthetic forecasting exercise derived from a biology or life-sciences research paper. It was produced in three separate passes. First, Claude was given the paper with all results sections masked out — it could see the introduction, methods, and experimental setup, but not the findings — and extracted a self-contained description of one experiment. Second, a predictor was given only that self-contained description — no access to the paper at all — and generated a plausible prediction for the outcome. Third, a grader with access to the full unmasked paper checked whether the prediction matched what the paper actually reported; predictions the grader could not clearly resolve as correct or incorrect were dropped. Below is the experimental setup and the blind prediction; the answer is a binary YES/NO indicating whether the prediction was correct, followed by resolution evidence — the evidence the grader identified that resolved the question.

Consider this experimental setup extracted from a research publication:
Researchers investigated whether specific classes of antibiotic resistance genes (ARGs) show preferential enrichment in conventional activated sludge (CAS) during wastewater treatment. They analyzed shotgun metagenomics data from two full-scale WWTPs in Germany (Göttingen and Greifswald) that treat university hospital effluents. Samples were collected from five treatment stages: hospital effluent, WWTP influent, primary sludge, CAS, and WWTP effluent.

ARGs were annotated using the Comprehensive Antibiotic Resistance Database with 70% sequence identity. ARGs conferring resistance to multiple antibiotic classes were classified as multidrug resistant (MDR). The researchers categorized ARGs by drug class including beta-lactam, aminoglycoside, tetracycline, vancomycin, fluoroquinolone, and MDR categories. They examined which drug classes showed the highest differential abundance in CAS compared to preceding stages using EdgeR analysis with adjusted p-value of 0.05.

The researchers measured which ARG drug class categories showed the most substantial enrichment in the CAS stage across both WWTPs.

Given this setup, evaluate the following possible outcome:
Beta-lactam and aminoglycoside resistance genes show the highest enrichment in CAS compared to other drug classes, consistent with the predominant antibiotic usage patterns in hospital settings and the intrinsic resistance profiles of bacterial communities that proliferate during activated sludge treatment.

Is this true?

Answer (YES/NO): NO